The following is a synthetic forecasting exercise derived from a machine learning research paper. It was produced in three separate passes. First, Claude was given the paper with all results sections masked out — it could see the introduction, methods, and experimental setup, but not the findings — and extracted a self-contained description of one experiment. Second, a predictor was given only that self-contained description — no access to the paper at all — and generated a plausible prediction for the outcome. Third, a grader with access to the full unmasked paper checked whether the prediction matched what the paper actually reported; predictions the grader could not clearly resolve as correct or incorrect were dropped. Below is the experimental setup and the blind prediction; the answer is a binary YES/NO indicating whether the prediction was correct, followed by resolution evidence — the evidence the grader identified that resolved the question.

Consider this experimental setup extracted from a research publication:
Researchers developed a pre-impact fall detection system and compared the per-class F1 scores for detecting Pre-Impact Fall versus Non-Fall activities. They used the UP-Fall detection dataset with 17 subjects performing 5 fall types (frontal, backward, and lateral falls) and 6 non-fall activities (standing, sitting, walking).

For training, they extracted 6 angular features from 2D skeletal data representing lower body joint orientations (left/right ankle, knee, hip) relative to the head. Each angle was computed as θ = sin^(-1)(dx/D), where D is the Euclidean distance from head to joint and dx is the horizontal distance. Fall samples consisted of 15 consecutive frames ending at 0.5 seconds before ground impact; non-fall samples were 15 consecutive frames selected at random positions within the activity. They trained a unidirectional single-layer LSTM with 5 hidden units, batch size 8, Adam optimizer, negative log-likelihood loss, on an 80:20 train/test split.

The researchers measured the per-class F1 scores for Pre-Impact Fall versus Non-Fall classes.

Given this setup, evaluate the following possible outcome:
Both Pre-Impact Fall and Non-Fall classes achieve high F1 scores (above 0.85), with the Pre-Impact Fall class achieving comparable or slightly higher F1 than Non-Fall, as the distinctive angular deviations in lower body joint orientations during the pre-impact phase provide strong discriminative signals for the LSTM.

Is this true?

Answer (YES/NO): NO